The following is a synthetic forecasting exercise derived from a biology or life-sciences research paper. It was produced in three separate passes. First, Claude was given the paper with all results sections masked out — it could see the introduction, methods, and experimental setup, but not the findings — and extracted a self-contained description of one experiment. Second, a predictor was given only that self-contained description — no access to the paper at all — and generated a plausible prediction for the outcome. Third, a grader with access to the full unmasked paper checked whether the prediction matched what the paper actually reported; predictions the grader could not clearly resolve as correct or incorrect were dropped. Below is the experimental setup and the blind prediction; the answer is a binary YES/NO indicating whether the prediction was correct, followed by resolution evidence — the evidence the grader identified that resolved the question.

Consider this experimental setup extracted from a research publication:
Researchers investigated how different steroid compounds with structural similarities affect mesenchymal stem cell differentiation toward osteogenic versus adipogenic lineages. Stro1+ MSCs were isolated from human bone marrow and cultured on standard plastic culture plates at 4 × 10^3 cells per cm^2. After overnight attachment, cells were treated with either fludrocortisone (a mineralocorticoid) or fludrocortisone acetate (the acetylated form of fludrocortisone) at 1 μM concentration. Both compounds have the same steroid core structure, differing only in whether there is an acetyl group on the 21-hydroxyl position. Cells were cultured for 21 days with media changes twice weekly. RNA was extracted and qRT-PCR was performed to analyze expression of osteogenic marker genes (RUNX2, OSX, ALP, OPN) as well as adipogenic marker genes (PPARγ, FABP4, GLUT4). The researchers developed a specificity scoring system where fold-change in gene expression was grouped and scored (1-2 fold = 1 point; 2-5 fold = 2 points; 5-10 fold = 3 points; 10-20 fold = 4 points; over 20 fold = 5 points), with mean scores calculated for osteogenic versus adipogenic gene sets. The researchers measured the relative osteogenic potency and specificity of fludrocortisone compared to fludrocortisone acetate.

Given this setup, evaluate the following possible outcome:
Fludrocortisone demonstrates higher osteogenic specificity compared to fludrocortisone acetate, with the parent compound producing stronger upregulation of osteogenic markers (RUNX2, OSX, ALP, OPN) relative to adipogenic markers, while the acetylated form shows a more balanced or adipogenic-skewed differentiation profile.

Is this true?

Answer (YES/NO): NO